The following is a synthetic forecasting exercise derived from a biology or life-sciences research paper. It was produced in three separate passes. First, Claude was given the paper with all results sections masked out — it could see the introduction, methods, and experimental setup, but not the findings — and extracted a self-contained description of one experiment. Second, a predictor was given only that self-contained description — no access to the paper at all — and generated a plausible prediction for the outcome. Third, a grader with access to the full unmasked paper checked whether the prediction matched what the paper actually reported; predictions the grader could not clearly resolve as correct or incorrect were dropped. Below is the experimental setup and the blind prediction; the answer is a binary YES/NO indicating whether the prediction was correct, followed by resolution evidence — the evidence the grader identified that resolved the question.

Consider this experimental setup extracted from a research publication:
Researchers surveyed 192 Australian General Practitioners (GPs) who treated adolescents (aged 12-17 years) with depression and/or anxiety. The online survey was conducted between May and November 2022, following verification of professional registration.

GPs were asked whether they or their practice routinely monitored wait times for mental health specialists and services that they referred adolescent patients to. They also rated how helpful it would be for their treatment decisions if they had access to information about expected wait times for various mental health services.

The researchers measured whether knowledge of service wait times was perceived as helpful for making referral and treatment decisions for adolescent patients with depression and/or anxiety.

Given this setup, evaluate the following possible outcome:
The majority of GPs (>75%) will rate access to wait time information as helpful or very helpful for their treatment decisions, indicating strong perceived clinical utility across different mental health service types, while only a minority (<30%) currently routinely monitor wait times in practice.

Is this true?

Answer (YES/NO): YES